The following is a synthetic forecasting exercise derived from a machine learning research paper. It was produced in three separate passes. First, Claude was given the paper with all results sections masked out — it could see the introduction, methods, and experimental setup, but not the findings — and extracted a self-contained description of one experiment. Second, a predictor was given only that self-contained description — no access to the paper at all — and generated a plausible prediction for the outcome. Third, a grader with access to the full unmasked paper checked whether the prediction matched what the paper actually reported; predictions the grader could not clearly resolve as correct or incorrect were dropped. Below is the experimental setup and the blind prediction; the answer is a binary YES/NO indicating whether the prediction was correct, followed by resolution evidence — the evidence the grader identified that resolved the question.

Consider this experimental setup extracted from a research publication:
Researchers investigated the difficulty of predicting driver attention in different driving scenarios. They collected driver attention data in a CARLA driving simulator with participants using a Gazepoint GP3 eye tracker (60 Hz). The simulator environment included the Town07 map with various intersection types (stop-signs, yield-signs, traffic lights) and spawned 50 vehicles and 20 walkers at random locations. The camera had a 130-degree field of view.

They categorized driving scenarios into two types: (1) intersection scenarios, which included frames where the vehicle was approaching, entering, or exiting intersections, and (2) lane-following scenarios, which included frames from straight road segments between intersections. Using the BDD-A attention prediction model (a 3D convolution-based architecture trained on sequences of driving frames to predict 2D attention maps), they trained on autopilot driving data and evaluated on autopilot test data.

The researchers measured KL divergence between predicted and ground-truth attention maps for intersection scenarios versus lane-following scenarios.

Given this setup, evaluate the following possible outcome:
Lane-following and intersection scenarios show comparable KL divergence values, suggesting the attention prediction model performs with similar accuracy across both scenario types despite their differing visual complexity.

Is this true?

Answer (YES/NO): NO